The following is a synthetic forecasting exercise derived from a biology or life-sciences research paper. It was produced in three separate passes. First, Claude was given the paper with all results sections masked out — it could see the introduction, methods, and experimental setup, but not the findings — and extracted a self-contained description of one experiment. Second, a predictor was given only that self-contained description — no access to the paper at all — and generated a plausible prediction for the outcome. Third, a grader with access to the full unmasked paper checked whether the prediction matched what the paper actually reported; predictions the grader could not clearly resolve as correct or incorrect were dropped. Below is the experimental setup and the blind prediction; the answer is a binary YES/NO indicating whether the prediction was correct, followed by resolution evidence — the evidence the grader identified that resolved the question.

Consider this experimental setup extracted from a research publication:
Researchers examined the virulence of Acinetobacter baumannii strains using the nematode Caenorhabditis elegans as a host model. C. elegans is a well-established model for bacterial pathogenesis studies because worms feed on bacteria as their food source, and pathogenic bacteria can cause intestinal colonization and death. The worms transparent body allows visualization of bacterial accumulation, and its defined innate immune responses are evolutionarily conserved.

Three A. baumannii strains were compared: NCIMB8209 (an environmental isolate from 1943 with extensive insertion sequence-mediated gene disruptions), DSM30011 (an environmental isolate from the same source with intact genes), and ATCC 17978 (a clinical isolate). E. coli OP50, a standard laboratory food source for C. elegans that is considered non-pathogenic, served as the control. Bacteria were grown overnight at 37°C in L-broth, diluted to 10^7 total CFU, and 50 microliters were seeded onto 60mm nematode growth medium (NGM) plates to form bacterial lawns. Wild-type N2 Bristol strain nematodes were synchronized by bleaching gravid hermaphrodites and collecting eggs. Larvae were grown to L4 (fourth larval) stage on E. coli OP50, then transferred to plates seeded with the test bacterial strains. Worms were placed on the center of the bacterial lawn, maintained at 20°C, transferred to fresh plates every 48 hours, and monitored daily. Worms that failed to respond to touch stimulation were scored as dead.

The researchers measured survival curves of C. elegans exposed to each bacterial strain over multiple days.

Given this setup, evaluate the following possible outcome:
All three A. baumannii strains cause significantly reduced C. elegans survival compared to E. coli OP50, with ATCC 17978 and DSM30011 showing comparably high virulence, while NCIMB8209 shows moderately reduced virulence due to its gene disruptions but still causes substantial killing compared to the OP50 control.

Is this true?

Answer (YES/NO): NO